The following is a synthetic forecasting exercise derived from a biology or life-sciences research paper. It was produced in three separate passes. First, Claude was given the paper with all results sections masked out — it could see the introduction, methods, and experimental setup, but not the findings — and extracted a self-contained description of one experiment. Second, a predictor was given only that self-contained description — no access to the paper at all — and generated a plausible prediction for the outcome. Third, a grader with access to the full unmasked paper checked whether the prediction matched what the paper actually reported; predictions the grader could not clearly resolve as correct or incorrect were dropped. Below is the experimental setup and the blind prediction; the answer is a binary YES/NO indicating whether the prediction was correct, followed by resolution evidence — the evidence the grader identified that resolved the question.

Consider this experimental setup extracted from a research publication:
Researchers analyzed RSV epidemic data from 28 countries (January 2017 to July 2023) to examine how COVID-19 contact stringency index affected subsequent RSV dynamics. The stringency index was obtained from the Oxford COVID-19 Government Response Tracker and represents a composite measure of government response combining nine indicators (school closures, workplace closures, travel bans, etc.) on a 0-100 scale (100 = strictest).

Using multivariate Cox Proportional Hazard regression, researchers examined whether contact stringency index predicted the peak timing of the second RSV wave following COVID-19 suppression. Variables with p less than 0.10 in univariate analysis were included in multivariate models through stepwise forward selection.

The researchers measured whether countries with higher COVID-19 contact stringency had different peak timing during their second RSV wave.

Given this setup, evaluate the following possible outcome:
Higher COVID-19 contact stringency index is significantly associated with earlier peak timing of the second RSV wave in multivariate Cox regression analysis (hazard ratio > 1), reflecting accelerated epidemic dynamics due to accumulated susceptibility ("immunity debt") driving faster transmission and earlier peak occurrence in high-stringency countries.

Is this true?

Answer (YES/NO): YES